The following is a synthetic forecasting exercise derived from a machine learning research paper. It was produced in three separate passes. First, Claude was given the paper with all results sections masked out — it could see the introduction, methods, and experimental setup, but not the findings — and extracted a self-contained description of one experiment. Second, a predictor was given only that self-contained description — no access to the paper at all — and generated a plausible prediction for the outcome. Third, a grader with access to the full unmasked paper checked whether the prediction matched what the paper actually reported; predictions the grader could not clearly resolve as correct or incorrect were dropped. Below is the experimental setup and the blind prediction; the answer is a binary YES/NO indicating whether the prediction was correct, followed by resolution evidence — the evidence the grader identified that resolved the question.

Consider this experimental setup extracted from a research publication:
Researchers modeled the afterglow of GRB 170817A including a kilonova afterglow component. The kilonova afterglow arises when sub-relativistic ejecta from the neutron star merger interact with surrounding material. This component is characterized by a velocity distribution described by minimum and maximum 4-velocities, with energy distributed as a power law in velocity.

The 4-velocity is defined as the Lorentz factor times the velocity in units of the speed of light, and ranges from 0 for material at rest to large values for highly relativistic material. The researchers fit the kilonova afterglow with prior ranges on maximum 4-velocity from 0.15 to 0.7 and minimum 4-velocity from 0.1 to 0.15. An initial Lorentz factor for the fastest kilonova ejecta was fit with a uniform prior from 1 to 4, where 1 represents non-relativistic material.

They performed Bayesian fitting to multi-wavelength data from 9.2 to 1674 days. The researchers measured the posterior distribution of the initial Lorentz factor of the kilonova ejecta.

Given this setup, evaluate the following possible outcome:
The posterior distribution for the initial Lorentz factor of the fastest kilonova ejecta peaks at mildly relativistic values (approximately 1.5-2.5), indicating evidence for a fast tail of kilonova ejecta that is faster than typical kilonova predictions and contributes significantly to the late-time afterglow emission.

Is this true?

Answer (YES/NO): YES